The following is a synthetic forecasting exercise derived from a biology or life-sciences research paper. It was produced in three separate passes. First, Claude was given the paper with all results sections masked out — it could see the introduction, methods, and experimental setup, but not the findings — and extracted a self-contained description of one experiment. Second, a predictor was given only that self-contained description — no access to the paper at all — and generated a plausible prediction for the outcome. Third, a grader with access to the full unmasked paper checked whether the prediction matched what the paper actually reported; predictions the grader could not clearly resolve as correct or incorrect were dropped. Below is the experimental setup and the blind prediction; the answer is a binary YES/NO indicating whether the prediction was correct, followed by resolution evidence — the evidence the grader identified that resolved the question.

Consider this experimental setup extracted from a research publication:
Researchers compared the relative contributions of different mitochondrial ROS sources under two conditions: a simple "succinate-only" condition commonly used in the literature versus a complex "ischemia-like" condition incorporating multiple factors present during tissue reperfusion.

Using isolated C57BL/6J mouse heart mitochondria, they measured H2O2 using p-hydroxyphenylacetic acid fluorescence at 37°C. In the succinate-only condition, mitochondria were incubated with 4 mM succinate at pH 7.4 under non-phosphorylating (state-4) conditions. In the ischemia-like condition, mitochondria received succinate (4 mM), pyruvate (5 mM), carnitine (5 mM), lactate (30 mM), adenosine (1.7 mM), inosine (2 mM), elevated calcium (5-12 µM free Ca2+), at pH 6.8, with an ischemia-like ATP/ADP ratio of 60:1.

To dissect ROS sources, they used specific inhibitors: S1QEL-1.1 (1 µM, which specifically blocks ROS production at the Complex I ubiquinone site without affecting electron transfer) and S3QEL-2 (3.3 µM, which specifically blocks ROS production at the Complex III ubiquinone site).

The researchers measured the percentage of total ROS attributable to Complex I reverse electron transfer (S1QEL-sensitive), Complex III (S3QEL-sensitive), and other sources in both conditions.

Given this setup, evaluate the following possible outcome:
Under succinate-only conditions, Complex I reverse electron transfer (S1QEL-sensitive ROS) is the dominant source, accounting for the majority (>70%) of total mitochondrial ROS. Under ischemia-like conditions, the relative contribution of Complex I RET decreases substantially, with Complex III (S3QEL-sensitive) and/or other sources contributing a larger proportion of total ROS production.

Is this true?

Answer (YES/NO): YES